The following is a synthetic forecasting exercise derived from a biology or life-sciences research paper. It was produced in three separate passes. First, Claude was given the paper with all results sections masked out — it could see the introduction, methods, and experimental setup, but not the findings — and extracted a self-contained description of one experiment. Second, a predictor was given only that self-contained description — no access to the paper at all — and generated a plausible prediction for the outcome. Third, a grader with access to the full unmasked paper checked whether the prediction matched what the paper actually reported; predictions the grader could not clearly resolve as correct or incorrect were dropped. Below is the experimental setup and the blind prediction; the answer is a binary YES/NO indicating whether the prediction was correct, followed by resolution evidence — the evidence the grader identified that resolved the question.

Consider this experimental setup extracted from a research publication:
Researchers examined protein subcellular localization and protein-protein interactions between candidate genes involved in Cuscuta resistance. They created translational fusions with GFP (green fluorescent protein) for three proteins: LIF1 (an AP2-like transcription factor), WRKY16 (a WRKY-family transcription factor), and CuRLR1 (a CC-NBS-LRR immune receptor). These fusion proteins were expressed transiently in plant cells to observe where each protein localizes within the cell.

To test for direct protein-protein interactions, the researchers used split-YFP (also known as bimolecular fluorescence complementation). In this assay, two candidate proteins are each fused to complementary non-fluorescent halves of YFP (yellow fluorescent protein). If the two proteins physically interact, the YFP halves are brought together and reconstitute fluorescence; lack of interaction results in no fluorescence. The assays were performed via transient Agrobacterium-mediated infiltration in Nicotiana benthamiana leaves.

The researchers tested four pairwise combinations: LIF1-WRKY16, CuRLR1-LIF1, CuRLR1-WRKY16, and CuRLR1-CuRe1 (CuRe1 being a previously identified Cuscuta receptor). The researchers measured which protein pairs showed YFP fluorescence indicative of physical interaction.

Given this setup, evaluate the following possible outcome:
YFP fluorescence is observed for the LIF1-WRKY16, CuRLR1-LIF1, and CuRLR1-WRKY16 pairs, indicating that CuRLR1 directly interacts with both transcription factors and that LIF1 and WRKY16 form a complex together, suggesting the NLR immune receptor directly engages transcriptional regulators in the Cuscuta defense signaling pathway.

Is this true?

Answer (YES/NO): NO